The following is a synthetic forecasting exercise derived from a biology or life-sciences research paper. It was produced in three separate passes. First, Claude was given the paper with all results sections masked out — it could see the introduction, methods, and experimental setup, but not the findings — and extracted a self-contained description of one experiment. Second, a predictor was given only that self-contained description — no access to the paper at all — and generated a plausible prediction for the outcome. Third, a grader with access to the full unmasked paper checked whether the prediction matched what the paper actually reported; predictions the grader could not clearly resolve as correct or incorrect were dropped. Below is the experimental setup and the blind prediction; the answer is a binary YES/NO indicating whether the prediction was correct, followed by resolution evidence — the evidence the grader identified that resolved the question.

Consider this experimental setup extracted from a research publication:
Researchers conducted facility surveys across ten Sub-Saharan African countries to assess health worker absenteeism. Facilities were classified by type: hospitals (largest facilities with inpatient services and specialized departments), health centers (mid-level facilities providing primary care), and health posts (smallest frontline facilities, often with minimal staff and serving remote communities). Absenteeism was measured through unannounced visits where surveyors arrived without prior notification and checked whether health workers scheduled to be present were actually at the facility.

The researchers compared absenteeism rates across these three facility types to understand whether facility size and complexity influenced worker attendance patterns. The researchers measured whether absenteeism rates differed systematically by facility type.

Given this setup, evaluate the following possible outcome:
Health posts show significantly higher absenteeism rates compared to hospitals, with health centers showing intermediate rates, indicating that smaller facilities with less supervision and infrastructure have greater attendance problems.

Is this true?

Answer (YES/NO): NO